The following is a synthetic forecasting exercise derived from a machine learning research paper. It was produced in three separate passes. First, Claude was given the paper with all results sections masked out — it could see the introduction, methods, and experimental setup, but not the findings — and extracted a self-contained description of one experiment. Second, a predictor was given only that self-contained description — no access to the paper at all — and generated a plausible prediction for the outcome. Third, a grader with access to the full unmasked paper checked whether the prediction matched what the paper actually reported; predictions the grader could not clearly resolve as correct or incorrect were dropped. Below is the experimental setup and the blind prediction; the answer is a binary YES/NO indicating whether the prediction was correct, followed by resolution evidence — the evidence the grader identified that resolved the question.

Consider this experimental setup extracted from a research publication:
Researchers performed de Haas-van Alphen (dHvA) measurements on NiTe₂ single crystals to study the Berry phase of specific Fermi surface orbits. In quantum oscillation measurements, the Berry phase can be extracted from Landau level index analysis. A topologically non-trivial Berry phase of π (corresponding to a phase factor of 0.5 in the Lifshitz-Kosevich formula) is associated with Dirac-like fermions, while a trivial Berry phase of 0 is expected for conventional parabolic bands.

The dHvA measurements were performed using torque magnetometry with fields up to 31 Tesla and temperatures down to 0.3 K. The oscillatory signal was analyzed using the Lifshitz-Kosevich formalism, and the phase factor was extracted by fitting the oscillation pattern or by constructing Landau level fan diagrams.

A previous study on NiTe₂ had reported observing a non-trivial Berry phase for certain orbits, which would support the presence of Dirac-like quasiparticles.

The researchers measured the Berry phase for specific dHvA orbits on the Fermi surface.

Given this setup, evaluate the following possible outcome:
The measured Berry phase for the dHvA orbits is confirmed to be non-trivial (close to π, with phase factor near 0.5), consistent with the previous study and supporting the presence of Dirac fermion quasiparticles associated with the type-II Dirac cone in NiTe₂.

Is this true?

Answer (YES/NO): NO